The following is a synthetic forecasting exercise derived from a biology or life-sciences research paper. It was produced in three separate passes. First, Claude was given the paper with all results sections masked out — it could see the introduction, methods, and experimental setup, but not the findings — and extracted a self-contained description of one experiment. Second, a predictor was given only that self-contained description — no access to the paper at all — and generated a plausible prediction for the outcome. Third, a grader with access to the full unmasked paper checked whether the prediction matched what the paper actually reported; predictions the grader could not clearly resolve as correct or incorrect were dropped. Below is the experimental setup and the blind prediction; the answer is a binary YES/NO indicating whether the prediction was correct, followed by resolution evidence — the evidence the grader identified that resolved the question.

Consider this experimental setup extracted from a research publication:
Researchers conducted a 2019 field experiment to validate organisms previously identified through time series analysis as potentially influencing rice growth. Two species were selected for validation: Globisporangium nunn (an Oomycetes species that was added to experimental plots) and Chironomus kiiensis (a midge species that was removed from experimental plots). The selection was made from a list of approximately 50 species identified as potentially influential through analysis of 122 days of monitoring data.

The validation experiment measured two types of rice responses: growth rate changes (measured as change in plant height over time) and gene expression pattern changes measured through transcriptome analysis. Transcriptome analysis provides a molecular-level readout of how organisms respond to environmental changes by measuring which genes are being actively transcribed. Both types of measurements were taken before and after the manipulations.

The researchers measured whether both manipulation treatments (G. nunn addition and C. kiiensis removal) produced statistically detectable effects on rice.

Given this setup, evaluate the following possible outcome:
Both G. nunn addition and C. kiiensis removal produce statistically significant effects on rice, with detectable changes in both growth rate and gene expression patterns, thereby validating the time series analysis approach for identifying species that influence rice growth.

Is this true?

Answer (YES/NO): NO